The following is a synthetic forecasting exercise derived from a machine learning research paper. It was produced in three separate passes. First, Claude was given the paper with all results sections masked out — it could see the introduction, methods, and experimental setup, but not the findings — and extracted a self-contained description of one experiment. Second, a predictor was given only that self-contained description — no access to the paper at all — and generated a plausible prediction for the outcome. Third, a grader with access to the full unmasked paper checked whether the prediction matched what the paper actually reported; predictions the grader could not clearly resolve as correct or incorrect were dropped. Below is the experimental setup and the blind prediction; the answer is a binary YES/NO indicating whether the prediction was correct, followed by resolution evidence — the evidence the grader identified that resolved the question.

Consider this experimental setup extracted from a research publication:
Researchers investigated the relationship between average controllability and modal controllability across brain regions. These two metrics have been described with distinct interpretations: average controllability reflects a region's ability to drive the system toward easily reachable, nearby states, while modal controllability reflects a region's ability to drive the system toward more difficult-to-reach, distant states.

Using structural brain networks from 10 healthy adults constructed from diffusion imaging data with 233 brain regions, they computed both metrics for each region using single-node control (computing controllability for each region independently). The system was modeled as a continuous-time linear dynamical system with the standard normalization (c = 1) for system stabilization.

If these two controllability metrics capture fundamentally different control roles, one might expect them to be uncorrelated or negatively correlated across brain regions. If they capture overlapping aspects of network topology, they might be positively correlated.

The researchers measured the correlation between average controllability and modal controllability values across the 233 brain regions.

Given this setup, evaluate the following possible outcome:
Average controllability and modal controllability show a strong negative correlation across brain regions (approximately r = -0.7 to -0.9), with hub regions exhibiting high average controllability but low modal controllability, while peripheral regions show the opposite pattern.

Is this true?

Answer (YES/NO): YES